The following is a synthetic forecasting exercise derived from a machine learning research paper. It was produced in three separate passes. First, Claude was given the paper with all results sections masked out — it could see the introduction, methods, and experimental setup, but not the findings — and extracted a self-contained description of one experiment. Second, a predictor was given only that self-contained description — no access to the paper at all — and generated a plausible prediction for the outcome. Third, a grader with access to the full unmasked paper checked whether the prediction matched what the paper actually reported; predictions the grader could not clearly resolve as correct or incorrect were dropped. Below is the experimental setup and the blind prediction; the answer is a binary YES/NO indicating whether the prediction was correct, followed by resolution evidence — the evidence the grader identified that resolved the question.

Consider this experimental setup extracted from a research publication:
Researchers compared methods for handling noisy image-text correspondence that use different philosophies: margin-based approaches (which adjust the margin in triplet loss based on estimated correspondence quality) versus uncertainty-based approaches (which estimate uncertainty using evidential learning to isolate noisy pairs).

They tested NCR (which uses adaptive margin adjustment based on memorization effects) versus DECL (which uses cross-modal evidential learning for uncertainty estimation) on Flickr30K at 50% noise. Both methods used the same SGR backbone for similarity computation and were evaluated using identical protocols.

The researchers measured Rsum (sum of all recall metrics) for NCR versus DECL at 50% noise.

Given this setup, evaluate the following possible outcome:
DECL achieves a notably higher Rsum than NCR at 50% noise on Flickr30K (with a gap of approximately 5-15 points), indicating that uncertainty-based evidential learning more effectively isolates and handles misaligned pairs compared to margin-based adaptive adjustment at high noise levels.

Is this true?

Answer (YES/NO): NO